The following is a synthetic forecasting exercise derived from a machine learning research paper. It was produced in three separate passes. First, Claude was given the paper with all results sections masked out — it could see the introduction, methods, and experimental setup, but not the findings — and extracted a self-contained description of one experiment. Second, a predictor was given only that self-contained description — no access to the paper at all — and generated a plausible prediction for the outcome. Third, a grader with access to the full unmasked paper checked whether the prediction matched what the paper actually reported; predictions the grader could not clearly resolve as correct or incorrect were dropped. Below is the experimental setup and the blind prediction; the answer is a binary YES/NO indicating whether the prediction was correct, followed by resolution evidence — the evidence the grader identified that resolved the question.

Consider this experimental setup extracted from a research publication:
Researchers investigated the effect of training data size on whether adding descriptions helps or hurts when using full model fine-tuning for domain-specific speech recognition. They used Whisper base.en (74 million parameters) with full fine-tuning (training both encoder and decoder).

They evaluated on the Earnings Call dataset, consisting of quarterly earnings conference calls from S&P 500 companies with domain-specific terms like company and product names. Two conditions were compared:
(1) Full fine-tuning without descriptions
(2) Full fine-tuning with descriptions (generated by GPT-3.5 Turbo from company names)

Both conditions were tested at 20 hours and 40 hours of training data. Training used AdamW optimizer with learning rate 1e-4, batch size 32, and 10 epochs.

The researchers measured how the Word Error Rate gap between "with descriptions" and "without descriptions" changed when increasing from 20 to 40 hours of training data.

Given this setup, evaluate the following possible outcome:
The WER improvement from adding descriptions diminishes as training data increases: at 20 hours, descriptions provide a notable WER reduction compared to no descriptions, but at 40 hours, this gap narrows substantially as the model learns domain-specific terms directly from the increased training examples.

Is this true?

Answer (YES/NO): NO